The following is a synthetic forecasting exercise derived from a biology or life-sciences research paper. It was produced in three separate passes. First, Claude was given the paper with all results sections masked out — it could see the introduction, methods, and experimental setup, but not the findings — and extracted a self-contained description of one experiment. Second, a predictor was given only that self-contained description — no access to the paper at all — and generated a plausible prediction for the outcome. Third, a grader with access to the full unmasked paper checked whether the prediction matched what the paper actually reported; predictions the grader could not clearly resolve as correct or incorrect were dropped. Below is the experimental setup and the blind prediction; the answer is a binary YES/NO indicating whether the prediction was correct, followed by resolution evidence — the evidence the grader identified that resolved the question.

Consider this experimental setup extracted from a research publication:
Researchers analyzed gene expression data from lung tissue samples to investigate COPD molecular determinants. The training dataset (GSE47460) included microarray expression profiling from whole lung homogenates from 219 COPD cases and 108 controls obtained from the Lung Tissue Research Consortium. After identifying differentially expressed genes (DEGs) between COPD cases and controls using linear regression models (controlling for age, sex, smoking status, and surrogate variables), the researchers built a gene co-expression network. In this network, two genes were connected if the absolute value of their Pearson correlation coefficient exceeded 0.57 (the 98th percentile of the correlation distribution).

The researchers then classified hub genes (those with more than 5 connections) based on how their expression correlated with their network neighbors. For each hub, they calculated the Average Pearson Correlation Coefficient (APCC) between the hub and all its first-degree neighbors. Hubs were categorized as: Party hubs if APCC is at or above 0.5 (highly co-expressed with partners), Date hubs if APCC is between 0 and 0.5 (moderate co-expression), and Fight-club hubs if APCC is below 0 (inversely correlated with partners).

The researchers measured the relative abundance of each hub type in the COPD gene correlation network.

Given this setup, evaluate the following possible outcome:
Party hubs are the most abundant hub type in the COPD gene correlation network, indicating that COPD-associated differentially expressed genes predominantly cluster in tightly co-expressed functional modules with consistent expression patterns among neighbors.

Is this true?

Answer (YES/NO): YES